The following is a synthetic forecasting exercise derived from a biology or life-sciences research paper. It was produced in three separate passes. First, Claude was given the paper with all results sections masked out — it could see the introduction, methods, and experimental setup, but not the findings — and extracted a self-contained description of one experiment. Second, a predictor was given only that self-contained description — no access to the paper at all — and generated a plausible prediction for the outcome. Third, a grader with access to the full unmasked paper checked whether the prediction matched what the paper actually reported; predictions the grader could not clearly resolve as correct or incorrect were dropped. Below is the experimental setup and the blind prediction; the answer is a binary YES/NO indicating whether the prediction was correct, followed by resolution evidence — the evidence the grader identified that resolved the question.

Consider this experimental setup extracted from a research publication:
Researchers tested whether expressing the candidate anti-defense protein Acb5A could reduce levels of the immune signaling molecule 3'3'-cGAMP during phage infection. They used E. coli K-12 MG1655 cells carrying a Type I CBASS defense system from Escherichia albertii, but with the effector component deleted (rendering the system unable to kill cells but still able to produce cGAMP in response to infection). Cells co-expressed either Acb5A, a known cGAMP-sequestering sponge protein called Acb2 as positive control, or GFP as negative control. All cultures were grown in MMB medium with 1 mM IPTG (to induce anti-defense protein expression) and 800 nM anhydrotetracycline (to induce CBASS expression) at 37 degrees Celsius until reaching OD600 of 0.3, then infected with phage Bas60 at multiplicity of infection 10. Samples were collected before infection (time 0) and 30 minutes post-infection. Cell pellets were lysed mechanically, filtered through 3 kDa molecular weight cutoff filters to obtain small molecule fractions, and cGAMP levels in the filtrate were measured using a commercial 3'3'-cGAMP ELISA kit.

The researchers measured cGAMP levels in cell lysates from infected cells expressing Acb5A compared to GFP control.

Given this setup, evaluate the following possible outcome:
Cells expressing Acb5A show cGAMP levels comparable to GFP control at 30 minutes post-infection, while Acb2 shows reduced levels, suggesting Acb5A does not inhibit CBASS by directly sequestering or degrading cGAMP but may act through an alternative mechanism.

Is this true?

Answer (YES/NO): NO